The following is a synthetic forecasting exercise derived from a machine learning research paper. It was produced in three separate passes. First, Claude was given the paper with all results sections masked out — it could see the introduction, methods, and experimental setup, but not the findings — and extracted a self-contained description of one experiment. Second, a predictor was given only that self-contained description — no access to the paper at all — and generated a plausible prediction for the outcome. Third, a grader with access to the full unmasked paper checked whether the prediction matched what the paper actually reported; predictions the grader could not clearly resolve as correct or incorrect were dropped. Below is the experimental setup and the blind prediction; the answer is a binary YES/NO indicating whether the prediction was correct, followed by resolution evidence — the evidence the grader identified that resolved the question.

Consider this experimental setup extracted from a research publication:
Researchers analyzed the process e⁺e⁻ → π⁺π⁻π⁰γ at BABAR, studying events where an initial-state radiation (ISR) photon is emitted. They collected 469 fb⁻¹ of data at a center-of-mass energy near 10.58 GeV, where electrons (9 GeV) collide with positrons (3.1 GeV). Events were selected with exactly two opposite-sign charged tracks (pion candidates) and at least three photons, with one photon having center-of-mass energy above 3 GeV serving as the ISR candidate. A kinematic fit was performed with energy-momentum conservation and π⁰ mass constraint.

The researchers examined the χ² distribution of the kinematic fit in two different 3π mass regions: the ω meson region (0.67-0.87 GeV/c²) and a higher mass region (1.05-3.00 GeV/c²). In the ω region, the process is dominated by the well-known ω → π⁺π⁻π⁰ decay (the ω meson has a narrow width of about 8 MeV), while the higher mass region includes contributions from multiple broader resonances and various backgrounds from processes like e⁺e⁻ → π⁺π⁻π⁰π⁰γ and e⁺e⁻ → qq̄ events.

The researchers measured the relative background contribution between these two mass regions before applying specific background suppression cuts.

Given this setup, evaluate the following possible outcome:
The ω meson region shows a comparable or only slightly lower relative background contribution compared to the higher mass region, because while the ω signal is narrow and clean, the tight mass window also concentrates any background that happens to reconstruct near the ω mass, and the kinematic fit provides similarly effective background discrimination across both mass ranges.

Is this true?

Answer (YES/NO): NO